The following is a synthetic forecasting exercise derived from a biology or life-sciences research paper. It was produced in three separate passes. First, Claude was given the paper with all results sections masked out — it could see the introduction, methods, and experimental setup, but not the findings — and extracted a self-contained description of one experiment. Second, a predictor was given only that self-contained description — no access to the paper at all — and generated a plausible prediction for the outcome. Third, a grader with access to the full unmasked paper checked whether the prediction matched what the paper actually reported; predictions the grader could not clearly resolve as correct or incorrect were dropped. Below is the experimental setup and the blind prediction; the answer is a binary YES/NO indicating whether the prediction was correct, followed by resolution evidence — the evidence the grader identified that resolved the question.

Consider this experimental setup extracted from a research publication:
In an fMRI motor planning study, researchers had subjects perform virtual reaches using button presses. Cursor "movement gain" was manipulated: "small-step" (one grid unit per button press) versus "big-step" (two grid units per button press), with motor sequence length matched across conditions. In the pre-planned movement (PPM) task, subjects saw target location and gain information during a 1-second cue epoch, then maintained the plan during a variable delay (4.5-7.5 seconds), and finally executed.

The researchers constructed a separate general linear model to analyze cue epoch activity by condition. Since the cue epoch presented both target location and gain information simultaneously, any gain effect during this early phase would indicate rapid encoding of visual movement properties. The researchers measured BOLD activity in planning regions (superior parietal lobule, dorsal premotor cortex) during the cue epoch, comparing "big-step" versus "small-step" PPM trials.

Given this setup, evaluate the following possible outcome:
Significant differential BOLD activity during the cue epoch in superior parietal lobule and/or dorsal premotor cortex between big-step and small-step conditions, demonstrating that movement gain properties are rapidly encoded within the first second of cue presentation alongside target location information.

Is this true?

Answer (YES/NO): YES